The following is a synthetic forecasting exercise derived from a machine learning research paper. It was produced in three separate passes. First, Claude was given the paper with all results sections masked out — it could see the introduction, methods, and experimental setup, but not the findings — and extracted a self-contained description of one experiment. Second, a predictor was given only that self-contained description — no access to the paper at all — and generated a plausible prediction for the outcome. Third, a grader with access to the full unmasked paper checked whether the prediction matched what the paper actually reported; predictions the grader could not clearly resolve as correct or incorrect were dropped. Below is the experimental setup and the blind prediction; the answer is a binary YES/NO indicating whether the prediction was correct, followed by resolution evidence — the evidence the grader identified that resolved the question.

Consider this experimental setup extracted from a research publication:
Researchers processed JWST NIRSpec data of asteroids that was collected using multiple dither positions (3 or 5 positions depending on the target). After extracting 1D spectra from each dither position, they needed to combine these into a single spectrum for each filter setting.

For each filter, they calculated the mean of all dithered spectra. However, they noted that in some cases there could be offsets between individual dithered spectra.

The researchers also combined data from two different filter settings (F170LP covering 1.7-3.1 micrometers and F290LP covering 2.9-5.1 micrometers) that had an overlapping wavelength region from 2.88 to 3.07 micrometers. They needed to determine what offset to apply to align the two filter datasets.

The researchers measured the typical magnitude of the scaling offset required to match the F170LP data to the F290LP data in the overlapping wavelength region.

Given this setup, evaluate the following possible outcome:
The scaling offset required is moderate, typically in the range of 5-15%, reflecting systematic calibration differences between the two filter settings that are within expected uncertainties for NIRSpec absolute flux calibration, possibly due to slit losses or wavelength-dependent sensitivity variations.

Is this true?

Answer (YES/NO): NO